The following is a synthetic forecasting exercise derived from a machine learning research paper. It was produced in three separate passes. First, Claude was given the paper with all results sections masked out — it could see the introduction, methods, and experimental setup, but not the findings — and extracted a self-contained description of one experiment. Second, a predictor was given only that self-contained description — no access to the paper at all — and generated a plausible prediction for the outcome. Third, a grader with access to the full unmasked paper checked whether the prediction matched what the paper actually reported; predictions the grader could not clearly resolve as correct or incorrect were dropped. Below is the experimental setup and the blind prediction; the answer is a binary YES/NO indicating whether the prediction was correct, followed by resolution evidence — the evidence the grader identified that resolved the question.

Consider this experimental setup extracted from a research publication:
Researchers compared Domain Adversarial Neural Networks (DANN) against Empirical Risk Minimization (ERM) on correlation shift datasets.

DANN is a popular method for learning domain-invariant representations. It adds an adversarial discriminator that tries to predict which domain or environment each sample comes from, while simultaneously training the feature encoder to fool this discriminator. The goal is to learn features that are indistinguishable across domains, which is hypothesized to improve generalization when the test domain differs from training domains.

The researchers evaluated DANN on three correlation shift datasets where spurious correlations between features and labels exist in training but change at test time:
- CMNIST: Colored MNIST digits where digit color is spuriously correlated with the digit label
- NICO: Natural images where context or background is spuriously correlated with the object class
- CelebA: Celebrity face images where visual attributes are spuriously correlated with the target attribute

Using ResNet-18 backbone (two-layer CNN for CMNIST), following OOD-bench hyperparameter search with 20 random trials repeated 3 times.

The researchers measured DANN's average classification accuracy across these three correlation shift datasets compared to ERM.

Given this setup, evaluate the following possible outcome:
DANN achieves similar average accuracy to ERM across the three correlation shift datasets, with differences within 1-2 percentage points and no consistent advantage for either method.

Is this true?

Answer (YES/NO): NO